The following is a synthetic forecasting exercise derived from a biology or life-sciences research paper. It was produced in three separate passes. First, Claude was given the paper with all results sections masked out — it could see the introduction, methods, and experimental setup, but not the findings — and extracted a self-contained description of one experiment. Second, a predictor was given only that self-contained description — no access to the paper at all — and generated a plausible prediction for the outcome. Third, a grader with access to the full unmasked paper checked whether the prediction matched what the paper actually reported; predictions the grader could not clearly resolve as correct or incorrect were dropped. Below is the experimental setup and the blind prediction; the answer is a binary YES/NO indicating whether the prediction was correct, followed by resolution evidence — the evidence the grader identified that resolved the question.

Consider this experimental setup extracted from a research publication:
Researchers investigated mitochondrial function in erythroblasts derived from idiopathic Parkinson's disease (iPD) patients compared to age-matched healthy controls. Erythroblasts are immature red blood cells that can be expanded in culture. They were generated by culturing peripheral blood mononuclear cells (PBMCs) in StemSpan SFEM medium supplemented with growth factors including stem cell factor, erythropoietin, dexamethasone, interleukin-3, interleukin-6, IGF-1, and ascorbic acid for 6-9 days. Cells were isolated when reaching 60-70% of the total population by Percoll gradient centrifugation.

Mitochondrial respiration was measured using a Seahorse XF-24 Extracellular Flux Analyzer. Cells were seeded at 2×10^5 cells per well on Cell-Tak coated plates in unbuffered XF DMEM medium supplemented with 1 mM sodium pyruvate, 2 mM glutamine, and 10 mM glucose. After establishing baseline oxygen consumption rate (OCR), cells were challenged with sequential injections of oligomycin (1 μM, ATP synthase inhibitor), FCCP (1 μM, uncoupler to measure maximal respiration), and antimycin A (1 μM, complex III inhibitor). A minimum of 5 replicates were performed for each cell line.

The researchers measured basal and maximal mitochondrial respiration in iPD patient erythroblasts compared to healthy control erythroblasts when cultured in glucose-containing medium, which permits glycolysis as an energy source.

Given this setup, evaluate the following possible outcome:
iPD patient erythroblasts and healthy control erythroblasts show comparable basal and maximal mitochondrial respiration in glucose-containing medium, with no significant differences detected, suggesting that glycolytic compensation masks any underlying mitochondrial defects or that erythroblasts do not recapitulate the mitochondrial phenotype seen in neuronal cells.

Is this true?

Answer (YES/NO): NO